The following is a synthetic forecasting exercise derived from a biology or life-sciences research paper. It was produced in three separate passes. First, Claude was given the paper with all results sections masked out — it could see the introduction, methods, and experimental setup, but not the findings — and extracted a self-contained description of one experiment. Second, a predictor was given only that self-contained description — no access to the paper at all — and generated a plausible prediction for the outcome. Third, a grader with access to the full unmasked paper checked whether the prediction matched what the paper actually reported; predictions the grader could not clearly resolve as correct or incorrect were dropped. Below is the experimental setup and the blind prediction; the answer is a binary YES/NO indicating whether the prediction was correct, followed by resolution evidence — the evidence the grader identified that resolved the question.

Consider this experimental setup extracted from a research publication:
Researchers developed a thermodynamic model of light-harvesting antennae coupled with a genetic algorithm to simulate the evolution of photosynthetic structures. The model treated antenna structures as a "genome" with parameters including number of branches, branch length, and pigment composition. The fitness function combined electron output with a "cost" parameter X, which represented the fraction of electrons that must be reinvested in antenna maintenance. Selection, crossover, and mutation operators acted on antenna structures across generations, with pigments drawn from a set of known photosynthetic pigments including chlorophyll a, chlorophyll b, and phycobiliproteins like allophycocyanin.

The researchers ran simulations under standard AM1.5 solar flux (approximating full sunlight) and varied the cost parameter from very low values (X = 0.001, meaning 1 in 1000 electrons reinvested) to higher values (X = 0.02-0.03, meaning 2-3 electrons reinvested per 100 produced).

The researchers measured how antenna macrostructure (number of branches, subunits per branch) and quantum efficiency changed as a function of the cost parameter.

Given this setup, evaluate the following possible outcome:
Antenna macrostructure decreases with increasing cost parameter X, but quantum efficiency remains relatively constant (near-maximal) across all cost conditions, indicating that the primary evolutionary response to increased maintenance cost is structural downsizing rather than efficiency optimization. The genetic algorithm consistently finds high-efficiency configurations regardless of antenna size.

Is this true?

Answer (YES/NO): NO